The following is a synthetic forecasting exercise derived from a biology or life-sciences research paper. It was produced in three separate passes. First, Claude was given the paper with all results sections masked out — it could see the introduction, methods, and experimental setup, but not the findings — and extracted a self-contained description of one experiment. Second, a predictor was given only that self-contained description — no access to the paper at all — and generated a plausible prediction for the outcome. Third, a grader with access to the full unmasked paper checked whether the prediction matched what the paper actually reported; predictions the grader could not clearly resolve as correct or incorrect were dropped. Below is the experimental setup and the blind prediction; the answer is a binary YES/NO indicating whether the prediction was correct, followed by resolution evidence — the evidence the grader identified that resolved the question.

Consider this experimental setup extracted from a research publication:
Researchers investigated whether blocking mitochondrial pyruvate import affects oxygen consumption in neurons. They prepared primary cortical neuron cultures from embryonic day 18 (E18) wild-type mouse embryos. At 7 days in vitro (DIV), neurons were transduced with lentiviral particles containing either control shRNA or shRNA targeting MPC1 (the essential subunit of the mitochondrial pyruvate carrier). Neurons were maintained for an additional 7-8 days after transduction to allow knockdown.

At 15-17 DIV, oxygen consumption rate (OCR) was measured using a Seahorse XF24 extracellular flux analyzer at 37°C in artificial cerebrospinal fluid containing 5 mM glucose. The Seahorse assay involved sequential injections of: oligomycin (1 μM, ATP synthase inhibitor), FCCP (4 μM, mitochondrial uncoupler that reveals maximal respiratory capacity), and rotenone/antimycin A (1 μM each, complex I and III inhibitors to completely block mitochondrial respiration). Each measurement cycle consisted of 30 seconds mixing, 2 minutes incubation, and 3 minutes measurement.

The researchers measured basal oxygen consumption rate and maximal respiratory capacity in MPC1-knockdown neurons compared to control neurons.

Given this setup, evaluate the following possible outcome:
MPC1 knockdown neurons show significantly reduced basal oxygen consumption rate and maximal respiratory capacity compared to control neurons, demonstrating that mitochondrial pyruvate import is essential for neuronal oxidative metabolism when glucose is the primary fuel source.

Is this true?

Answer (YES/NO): YES